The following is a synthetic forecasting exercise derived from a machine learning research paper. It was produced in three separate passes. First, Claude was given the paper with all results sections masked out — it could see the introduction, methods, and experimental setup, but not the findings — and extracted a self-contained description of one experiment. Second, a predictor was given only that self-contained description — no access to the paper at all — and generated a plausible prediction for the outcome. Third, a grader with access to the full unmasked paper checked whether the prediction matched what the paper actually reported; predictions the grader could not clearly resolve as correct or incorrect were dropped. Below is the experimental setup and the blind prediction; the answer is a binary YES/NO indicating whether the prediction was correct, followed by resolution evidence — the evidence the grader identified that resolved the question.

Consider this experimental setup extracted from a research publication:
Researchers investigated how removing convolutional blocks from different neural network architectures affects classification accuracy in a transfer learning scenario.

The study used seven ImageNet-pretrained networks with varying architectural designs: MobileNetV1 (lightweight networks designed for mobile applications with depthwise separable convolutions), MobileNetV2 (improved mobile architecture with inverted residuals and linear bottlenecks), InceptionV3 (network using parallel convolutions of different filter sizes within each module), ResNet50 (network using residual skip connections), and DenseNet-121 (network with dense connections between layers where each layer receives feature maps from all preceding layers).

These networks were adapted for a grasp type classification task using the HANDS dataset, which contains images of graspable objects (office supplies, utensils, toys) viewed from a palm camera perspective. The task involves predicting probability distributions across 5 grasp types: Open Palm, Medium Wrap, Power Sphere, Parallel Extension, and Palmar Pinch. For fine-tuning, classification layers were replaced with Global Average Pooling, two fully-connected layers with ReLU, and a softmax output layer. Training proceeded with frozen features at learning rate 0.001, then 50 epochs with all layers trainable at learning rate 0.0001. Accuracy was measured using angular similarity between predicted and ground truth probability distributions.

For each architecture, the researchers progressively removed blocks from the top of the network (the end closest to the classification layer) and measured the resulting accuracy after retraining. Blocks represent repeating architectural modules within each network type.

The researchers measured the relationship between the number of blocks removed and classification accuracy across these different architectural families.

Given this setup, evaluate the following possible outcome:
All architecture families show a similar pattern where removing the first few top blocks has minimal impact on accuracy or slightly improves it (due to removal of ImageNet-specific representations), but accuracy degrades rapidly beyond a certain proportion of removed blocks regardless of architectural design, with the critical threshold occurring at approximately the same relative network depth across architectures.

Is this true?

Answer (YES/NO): NO